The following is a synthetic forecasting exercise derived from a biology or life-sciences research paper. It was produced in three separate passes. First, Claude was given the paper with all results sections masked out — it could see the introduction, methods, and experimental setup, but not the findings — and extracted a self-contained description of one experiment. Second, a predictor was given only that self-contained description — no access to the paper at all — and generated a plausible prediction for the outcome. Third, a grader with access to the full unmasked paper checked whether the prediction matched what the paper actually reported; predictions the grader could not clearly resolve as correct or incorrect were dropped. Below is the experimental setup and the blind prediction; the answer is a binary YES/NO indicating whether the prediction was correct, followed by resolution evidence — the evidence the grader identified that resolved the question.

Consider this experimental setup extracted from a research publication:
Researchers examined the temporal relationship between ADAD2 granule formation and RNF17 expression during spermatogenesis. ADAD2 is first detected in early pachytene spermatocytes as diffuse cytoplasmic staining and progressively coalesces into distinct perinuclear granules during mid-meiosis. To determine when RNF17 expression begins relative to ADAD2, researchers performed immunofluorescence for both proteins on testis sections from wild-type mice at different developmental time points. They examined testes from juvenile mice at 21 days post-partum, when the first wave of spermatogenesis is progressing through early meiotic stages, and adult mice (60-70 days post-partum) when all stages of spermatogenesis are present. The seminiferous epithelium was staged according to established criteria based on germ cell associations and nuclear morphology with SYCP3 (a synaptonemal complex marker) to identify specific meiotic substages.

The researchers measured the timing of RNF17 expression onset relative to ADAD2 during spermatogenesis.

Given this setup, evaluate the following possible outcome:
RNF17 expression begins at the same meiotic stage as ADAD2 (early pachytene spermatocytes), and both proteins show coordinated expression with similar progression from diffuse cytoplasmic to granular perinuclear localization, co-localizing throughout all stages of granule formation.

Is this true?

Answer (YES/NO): NO